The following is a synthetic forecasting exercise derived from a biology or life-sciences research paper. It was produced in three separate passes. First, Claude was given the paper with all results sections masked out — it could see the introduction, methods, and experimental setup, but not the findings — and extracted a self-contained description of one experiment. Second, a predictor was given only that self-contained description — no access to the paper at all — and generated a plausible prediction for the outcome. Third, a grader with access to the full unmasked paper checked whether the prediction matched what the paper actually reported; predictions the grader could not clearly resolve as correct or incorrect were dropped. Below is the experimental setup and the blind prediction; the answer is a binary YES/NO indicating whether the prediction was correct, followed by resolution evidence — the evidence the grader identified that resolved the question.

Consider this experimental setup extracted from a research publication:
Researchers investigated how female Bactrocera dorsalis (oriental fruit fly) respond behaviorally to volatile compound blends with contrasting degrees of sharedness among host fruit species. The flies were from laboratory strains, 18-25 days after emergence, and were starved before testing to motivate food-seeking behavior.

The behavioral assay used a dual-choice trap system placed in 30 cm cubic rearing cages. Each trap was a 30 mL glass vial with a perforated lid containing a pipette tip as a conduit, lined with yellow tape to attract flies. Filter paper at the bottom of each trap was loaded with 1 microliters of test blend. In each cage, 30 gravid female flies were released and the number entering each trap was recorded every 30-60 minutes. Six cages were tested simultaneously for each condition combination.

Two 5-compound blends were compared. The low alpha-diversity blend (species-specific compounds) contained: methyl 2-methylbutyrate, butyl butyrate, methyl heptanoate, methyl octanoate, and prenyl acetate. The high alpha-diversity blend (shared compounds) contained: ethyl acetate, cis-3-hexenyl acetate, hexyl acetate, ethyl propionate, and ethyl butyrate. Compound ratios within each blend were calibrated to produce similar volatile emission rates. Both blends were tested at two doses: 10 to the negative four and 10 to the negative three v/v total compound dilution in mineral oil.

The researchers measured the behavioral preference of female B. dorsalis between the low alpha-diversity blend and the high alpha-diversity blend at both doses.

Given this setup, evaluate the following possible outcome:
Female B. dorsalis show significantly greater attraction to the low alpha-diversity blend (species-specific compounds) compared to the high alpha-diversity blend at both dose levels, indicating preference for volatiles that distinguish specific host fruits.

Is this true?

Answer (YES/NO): NO